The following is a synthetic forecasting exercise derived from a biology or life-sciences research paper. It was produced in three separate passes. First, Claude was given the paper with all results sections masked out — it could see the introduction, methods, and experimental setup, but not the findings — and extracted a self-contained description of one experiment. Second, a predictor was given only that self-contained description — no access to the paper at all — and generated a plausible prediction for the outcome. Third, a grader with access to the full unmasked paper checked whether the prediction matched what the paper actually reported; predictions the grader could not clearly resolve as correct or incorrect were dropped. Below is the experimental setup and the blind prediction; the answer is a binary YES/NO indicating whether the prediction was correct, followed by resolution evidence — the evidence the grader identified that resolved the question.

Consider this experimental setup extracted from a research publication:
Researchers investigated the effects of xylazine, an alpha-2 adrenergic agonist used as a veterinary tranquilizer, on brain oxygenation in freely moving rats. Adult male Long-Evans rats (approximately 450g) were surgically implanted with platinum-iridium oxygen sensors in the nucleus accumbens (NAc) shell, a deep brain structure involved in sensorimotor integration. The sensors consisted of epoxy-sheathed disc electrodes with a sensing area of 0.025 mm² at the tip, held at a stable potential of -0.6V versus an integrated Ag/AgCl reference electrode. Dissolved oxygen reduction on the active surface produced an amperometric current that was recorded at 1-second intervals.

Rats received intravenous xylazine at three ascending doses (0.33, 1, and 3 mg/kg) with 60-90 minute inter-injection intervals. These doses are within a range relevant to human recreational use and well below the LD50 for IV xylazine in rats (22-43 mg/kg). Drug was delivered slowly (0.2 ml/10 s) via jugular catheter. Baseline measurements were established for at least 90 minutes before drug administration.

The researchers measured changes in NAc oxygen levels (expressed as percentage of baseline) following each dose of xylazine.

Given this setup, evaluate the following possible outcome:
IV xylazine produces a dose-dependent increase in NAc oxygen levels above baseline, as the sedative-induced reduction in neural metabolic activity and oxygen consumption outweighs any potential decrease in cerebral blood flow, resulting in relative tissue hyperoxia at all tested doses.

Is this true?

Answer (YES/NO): NO